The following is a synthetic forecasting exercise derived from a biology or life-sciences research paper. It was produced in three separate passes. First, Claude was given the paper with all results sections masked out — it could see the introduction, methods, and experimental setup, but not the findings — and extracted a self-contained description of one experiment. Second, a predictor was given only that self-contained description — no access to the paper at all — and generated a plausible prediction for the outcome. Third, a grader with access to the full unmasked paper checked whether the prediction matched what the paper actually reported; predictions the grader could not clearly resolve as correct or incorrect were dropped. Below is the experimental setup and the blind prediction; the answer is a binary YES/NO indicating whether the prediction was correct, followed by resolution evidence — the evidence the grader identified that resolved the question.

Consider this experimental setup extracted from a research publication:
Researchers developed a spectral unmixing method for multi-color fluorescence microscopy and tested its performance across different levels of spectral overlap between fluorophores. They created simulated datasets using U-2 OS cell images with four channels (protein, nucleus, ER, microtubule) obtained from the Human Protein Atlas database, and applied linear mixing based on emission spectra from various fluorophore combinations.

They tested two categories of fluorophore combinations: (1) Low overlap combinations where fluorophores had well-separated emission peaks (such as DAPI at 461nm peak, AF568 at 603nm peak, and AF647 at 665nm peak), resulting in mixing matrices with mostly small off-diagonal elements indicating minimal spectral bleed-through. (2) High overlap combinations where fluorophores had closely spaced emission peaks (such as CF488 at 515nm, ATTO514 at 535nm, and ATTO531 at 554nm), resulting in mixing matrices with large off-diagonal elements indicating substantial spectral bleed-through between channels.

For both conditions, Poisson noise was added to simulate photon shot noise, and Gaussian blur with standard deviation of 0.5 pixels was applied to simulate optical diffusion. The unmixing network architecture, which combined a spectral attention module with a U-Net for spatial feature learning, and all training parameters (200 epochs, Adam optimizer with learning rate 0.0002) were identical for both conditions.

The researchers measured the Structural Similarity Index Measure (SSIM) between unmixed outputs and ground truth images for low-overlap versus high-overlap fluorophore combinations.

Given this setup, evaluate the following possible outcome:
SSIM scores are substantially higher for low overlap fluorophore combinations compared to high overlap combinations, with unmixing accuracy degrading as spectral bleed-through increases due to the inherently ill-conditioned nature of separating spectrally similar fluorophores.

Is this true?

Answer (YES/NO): NO